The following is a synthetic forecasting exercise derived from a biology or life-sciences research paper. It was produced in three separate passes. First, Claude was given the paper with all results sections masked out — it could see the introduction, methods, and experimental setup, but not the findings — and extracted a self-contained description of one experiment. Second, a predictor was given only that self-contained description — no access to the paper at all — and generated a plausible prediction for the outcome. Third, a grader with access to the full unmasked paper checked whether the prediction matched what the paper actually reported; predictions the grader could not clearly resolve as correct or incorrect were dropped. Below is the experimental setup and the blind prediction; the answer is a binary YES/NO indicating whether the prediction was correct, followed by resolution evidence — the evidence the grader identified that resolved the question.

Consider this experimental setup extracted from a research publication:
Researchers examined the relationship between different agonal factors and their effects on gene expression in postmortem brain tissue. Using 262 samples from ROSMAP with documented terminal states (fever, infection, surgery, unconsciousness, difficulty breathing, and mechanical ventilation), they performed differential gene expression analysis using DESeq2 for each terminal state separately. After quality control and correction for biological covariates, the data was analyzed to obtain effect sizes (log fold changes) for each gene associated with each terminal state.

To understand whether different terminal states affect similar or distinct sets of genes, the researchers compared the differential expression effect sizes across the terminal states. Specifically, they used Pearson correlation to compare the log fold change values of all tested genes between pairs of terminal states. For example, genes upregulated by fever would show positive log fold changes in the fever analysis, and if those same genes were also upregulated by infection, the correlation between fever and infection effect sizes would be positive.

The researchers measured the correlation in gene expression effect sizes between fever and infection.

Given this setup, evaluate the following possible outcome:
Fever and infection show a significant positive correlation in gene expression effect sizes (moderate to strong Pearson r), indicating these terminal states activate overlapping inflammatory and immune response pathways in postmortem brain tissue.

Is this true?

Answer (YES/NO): YES